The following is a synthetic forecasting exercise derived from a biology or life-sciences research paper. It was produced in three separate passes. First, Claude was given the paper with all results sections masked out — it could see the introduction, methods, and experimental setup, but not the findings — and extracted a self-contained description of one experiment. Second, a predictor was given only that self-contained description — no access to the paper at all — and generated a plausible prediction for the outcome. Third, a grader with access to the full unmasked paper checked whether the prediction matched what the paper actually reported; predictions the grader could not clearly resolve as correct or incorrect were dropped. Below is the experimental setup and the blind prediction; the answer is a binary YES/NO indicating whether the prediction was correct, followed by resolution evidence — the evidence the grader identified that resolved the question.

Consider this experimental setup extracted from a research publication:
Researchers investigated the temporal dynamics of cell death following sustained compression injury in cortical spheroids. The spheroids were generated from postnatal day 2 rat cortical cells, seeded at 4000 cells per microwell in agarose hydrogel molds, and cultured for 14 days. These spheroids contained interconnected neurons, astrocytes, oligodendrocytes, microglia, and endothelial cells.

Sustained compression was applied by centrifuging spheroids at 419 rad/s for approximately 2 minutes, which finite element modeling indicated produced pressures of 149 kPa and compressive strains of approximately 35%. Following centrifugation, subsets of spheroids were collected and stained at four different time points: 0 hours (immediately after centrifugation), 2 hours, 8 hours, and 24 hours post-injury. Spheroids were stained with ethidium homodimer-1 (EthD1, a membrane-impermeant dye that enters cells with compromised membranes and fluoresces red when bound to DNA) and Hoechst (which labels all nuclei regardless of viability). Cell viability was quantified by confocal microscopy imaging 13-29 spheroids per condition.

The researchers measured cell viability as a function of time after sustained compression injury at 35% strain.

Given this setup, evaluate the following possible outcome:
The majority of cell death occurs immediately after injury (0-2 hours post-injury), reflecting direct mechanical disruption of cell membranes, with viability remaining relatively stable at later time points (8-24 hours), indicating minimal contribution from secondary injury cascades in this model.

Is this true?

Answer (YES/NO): YES